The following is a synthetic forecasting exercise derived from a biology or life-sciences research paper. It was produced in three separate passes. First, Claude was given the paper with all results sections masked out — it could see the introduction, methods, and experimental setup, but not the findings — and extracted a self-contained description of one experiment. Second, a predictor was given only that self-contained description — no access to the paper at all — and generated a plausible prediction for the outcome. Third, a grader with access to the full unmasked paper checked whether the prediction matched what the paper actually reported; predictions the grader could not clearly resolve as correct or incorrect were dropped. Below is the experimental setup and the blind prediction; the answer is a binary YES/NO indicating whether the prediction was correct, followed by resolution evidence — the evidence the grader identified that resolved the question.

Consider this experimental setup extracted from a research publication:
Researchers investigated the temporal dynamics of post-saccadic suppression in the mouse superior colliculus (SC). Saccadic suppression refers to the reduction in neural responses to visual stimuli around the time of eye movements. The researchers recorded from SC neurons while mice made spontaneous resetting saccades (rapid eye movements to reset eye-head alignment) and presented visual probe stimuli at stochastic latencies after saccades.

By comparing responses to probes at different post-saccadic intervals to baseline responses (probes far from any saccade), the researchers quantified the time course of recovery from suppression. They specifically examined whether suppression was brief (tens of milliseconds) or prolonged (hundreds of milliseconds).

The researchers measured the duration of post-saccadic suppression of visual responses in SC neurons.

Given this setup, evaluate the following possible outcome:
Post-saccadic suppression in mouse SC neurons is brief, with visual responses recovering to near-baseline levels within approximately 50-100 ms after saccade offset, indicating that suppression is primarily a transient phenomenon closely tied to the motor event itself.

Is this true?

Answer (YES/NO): NO